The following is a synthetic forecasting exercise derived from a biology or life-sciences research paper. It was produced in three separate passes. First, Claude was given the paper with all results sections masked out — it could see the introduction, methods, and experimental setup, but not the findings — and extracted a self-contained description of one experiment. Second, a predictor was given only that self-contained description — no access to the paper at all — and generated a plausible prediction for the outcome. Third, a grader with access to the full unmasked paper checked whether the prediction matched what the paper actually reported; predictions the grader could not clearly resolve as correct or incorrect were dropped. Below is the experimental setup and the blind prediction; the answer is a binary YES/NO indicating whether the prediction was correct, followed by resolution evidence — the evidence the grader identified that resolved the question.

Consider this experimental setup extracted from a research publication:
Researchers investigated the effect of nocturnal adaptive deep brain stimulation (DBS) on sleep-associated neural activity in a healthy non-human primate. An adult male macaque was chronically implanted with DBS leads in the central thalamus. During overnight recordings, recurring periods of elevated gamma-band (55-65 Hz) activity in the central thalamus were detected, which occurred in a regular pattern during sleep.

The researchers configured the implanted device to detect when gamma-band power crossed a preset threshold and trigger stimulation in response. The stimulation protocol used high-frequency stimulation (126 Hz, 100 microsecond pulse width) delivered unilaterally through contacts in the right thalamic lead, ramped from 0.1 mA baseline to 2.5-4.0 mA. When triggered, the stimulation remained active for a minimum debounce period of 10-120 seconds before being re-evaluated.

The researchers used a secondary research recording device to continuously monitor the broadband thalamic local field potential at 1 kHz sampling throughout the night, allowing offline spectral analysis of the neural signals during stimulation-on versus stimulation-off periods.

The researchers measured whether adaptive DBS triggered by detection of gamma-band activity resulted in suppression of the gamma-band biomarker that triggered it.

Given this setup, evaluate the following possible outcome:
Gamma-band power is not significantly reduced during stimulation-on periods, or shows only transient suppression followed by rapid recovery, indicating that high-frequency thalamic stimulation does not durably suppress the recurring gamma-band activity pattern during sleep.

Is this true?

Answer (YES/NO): NO